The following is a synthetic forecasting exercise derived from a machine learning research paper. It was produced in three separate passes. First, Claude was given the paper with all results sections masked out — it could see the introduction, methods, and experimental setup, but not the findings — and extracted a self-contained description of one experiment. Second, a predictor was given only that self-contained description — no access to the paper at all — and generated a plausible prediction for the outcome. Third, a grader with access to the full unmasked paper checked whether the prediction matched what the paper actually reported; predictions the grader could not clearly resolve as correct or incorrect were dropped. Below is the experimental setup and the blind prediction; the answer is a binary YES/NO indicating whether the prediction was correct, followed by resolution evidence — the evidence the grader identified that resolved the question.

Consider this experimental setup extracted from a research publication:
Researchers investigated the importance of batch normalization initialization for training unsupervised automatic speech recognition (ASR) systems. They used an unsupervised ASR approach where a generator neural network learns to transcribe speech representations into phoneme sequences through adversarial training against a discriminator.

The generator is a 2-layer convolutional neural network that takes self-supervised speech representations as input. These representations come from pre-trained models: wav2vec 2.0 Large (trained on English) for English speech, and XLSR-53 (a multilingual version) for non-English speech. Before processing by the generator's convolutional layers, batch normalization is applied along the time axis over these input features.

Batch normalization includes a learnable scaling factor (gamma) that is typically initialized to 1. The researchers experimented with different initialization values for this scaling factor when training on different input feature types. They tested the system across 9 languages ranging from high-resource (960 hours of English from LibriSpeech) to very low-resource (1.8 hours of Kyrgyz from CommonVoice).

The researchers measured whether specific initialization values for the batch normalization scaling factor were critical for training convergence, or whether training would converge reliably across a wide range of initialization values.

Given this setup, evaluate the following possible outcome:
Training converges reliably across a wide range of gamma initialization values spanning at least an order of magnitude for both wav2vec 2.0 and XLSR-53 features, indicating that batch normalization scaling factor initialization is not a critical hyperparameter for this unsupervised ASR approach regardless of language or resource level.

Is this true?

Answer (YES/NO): NO